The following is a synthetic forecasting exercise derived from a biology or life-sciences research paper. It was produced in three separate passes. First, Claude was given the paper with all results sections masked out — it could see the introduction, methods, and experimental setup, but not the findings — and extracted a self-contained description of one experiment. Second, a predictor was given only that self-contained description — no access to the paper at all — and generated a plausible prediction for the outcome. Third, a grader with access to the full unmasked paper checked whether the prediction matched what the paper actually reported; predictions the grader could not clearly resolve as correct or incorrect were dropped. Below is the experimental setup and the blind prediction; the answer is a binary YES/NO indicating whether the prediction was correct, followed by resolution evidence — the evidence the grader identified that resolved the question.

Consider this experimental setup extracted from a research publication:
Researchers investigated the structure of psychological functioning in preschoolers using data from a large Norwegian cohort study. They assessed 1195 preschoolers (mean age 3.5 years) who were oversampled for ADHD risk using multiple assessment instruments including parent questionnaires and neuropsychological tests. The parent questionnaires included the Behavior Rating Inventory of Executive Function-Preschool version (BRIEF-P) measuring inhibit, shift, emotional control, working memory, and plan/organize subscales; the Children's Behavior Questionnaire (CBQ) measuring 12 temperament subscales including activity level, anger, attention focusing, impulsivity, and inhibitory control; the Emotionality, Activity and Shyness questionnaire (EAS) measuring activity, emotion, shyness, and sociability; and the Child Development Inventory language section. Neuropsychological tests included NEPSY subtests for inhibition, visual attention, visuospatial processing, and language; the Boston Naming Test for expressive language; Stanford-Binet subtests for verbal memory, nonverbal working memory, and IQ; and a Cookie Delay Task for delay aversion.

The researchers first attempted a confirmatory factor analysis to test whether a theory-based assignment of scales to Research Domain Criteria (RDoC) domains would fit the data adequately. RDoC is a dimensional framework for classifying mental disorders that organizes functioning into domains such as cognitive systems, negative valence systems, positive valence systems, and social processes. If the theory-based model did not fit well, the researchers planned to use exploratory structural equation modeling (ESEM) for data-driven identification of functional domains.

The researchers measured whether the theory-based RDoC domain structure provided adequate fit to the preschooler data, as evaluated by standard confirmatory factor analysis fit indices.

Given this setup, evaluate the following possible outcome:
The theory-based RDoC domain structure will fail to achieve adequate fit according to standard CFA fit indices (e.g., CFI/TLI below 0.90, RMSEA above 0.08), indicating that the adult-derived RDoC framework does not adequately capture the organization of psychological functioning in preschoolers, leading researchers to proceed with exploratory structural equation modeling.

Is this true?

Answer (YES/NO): YES